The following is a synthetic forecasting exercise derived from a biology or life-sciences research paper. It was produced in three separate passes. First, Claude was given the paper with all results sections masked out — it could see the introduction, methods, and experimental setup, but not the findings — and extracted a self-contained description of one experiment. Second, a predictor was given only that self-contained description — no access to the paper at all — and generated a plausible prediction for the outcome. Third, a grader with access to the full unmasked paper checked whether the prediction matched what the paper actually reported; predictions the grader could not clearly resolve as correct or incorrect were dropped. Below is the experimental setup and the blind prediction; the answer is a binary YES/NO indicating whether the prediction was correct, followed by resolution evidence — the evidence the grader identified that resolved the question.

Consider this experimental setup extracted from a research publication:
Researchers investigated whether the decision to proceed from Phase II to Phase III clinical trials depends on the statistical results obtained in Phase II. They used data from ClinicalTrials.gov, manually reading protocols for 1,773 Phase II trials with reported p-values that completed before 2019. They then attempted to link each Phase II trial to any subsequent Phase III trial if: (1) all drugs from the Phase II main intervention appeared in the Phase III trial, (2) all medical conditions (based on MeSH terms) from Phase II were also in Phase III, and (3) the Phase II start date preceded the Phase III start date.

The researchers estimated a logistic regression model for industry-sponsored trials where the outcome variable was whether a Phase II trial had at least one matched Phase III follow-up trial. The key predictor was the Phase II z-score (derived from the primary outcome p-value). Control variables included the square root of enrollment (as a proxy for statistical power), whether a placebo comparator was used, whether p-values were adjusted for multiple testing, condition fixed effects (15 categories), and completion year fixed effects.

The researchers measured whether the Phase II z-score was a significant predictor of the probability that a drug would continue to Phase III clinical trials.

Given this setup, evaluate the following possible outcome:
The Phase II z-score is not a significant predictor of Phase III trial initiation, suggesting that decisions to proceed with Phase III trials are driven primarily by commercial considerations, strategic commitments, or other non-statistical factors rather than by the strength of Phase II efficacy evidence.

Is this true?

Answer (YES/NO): NO